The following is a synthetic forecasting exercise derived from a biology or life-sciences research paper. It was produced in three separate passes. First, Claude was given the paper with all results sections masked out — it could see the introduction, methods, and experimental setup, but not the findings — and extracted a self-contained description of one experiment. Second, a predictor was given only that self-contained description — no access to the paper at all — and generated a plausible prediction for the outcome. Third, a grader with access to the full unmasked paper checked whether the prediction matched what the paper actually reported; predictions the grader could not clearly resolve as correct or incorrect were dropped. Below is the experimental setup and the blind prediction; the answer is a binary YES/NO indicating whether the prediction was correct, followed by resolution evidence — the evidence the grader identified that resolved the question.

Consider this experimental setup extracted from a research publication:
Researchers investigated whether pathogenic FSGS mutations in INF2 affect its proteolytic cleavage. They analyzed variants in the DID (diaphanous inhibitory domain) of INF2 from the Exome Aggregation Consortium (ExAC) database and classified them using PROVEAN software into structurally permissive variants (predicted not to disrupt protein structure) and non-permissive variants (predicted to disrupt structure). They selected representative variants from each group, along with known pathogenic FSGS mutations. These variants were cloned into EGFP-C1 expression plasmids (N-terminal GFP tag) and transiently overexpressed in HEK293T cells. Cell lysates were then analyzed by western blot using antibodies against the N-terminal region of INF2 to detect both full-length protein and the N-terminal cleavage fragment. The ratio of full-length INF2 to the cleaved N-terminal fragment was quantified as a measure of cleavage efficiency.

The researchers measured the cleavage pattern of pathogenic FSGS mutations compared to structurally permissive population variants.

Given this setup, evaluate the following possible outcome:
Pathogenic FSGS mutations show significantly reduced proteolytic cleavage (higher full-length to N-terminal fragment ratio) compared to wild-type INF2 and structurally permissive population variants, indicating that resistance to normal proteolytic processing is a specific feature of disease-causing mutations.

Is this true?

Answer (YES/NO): NO